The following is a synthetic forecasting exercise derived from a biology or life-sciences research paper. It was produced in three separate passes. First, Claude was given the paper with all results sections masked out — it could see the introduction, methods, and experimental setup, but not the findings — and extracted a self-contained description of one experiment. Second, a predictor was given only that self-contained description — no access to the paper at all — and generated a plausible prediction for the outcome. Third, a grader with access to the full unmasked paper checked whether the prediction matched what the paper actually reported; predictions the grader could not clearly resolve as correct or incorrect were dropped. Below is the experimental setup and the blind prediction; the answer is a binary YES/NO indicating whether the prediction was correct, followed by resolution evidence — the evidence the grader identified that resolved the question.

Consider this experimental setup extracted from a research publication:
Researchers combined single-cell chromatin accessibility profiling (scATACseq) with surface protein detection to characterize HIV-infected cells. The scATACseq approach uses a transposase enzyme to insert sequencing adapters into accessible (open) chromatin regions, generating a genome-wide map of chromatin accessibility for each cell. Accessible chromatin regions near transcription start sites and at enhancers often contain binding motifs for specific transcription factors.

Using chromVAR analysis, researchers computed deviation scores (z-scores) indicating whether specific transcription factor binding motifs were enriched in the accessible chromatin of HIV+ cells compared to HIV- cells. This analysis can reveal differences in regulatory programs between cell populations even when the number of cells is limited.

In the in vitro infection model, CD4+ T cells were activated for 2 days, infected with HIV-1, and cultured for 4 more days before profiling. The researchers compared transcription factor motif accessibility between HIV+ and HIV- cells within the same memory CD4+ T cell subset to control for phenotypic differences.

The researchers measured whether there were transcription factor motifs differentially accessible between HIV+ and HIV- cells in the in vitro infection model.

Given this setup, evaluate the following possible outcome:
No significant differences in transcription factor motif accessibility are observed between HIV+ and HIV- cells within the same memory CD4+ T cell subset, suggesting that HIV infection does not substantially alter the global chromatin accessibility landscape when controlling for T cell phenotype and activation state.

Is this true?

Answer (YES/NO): NO